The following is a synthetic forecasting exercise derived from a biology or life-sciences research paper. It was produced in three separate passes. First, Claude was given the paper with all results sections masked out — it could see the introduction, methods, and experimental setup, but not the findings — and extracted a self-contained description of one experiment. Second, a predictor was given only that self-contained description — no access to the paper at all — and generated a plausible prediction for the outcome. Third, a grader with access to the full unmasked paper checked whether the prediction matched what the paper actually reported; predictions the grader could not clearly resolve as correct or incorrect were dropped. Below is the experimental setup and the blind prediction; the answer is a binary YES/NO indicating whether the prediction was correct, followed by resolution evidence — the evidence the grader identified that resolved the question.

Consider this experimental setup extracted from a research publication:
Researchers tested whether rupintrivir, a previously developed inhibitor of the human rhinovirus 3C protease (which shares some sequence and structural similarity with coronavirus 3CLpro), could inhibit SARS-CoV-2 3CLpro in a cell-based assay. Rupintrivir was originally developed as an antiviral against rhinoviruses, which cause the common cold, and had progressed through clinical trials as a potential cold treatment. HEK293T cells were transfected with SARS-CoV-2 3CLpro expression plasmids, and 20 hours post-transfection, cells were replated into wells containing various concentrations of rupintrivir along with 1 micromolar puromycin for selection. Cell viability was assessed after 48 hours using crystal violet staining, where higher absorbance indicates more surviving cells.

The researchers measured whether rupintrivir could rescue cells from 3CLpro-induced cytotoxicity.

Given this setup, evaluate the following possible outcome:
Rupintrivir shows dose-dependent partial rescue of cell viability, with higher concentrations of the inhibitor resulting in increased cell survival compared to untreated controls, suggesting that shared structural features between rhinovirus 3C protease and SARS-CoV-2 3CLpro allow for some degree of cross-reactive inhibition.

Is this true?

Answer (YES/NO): NO